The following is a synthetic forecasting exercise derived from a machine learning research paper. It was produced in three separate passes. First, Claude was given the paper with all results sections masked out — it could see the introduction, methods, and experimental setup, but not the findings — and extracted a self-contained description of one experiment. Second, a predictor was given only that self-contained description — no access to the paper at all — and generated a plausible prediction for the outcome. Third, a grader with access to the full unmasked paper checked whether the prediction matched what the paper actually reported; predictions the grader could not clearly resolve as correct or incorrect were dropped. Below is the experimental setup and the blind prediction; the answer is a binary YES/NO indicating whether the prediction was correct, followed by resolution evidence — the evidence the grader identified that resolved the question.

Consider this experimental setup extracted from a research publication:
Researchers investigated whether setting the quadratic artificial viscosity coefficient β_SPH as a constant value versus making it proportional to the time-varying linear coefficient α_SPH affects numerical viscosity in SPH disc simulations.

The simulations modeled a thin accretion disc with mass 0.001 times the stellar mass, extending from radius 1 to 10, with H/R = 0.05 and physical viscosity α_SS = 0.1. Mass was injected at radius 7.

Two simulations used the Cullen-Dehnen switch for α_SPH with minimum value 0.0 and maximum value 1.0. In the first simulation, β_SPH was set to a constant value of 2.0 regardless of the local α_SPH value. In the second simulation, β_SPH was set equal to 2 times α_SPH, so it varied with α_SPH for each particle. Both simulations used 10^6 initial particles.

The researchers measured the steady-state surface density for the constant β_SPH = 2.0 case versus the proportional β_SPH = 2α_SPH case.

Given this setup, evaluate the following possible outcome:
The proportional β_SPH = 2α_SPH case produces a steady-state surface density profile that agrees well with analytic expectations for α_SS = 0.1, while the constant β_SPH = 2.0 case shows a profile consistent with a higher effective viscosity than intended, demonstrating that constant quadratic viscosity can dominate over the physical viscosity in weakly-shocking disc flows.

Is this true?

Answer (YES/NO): NO